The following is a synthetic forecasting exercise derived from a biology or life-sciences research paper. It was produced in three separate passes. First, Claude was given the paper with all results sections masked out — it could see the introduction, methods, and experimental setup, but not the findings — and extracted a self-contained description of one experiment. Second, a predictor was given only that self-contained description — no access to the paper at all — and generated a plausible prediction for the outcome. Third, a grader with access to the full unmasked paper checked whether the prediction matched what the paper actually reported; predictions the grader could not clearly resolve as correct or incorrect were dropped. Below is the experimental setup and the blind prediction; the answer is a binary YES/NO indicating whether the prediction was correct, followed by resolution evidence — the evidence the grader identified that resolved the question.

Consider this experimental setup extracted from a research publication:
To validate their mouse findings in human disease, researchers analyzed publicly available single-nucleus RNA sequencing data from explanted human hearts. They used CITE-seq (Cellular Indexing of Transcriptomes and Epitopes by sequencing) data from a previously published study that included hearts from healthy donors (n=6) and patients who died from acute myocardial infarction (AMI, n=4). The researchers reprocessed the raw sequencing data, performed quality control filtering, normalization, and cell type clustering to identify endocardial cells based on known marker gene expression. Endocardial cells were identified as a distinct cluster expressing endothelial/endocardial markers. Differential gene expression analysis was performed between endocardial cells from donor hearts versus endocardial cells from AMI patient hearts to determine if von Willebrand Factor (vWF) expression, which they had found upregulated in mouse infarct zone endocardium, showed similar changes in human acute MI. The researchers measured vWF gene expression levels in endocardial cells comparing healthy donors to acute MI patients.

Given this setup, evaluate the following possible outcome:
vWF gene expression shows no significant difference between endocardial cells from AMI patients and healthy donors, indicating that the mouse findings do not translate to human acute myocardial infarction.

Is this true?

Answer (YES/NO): NO